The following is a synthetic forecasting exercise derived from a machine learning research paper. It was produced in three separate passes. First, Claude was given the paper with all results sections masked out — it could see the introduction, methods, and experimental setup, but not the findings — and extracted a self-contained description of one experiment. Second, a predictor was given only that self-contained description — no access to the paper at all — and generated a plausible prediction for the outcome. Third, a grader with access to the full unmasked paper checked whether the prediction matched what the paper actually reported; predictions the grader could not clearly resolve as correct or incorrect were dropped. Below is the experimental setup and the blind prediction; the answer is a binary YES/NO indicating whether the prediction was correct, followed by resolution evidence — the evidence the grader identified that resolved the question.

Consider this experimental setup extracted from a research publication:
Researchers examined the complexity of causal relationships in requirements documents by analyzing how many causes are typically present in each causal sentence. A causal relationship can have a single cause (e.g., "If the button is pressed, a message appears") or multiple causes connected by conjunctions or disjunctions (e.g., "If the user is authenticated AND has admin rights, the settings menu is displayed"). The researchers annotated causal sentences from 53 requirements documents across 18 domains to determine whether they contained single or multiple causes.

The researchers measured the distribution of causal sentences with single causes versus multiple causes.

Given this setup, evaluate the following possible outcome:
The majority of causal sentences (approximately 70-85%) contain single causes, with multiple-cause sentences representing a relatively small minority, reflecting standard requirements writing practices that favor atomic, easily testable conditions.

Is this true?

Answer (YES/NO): YES